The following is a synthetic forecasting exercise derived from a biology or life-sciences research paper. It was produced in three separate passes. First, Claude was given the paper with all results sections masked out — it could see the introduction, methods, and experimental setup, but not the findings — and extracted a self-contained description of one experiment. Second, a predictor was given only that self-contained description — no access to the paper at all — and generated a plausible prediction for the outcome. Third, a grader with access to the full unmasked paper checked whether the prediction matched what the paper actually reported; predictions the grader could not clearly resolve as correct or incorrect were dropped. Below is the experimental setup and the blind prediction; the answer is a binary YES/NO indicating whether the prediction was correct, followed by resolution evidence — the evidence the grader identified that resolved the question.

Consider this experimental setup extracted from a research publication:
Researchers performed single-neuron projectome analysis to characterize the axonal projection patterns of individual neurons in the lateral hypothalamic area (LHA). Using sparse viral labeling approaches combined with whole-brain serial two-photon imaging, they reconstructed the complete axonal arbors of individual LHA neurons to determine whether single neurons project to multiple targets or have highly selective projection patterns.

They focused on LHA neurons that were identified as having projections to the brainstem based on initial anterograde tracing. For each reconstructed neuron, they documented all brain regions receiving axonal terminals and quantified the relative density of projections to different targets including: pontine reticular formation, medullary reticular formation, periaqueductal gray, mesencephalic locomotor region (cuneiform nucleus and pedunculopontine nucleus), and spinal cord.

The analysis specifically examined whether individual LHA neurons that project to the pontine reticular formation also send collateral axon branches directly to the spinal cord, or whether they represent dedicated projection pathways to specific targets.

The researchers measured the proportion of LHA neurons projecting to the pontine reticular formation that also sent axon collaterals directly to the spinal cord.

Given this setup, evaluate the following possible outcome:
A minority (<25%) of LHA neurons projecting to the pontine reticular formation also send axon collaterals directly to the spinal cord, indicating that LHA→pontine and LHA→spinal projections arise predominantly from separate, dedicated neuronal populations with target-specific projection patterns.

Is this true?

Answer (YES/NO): YES